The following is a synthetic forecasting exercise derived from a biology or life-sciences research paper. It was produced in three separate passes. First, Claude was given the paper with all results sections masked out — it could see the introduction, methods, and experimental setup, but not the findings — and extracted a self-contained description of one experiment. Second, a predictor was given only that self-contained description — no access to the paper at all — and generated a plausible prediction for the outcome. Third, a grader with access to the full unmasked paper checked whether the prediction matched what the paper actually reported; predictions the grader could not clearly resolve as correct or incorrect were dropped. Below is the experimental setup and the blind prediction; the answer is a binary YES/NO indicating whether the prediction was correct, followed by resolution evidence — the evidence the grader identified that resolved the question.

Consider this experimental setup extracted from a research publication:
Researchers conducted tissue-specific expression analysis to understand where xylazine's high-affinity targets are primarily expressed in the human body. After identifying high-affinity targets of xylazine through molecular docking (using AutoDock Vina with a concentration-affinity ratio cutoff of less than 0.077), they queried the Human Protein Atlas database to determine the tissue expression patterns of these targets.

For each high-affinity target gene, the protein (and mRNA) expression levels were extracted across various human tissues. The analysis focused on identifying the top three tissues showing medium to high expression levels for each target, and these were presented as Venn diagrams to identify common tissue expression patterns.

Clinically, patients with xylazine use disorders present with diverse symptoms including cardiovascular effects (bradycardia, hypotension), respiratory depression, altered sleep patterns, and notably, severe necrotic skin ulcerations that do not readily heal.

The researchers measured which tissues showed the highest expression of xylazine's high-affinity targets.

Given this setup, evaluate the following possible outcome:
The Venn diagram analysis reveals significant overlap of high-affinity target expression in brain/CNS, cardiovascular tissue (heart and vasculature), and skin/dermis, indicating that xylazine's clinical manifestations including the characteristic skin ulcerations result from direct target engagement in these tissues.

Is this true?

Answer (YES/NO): NO